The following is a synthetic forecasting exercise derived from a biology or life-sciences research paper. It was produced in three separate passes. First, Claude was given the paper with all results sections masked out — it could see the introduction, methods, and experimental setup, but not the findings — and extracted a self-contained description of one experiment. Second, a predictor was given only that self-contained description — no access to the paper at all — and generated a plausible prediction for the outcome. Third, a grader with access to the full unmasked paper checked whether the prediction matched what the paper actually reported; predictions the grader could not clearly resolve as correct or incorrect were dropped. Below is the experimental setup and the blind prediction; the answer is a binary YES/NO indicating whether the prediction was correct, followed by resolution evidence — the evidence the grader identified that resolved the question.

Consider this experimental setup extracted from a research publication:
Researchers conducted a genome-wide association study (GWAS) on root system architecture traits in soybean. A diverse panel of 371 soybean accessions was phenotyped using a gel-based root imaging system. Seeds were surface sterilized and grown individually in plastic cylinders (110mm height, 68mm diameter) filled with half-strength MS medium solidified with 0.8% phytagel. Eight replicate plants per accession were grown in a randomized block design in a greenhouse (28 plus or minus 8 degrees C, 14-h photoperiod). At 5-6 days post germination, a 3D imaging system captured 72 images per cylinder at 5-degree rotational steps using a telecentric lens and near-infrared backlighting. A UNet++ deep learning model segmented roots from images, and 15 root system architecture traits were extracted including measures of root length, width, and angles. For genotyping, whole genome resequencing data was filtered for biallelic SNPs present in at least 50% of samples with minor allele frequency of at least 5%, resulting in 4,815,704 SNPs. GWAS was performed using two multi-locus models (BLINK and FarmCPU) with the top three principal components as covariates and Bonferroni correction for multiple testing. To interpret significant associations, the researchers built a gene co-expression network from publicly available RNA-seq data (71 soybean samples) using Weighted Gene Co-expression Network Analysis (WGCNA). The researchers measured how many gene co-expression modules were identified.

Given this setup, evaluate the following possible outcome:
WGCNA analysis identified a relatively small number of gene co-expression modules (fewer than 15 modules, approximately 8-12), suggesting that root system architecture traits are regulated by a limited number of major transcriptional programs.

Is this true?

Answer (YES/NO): NO